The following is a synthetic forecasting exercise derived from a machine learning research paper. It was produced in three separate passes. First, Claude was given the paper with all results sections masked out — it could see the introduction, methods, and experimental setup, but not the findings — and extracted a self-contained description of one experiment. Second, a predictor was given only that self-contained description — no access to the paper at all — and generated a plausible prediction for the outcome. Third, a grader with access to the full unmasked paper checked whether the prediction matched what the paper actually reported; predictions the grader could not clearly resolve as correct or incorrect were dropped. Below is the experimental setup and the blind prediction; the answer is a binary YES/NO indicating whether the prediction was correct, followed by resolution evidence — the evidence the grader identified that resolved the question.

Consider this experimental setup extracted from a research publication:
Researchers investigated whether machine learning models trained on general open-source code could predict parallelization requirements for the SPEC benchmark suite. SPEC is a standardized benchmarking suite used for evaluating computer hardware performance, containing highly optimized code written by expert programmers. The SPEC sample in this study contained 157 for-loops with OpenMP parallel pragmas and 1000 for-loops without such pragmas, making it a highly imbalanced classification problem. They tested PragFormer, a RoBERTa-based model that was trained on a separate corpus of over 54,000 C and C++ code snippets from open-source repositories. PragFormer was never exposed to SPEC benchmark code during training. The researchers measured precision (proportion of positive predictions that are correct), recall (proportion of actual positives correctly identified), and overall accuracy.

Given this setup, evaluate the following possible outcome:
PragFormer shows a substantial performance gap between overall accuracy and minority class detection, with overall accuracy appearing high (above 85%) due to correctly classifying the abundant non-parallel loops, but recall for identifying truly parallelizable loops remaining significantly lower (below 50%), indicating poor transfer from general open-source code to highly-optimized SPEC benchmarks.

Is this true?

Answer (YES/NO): NO